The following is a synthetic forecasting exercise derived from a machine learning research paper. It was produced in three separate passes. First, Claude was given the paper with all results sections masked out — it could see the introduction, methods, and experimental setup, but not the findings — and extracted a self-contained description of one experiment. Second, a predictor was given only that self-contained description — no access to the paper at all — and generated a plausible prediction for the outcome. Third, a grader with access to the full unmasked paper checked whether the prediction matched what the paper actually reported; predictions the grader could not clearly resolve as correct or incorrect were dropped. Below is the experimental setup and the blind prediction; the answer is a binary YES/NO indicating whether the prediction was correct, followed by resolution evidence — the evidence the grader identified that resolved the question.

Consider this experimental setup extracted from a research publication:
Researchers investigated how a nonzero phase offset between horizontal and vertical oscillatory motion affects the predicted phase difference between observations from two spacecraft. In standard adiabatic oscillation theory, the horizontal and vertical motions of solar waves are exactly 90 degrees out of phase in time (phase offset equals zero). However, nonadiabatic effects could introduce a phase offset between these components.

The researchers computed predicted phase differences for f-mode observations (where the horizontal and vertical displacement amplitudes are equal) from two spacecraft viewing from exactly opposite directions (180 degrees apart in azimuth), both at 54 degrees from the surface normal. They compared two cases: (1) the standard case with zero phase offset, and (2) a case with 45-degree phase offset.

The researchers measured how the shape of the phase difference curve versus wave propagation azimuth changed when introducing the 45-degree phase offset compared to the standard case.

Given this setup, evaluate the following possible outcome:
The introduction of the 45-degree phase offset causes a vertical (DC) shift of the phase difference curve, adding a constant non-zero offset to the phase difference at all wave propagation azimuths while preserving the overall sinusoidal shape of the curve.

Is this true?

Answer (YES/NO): NO